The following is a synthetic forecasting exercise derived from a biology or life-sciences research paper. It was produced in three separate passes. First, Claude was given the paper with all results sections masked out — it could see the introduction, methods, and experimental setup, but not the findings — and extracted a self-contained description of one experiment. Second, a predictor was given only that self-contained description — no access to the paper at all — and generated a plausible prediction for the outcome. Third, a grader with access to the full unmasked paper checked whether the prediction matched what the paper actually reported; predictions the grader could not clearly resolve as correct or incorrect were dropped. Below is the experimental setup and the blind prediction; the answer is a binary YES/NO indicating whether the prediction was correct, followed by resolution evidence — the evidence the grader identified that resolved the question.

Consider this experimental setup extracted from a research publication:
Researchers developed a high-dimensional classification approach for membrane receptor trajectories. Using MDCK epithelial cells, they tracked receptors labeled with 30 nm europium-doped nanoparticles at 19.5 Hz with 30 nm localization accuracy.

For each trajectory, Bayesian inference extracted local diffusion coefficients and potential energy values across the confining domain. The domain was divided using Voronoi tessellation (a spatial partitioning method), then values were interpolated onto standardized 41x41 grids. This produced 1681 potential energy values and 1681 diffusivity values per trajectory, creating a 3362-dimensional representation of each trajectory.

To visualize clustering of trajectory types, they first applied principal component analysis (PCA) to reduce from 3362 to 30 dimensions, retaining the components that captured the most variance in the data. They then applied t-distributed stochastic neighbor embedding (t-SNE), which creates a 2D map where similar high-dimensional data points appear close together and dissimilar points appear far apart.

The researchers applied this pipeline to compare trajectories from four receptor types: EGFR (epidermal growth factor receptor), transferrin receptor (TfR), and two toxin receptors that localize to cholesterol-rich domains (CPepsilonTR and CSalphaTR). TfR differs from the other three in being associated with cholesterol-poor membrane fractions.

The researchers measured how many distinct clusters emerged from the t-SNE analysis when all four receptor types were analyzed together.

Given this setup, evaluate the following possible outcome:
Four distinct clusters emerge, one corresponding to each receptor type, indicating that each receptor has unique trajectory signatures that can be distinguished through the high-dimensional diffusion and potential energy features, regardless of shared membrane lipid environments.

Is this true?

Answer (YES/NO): NO